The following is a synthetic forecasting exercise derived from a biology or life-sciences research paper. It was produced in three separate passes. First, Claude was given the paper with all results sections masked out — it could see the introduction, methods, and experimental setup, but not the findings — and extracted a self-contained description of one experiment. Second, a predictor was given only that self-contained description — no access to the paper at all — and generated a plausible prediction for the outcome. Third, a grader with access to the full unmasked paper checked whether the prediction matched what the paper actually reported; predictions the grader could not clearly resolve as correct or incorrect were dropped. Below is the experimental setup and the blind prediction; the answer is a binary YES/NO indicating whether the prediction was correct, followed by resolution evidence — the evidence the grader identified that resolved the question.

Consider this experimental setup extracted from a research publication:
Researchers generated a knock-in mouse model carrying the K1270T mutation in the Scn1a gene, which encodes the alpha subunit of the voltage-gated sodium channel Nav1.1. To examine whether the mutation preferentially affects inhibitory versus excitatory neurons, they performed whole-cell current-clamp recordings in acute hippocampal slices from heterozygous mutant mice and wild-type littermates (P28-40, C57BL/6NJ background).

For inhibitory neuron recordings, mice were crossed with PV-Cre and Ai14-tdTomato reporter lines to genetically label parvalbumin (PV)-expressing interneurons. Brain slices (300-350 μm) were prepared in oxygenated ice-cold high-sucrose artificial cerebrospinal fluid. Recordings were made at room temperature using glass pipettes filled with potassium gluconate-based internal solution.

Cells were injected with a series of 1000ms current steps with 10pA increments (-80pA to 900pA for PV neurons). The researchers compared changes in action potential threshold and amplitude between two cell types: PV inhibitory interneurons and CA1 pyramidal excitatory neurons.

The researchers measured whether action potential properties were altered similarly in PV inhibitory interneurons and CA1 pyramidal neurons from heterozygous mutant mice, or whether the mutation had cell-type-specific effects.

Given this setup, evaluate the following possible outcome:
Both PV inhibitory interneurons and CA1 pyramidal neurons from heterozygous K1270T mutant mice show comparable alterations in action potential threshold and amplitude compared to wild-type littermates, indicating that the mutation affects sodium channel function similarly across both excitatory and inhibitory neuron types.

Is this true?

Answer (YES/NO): NO